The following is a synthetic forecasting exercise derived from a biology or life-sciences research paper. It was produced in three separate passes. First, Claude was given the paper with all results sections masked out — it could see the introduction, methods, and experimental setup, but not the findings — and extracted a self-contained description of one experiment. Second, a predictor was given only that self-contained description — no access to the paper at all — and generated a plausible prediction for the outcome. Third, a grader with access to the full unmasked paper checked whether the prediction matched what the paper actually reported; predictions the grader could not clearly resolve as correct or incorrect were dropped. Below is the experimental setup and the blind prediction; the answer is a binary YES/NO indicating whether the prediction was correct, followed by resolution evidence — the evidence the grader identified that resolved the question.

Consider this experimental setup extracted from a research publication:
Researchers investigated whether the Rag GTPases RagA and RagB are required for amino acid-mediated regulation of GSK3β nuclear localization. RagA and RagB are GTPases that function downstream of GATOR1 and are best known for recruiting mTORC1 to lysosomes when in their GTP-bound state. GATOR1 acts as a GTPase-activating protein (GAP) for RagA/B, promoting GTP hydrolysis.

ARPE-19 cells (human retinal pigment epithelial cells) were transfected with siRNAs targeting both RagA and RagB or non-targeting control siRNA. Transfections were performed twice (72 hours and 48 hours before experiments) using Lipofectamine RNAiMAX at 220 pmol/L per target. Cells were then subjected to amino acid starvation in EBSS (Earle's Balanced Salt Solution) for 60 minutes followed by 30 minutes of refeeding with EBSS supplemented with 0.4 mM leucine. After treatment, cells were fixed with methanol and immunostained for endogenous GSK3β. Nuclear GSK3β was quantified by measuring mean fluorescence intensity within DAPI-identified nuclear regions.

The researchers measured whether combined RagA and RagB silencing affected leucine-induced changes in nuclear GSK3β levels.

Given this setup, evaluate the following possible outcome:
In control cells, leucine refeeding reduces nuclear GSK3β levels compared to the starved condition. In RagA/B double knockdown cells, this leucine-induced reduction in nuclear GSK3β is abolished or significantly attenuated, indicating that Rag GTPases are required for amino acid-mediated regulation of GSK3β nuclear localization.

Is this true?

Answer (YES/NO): NO